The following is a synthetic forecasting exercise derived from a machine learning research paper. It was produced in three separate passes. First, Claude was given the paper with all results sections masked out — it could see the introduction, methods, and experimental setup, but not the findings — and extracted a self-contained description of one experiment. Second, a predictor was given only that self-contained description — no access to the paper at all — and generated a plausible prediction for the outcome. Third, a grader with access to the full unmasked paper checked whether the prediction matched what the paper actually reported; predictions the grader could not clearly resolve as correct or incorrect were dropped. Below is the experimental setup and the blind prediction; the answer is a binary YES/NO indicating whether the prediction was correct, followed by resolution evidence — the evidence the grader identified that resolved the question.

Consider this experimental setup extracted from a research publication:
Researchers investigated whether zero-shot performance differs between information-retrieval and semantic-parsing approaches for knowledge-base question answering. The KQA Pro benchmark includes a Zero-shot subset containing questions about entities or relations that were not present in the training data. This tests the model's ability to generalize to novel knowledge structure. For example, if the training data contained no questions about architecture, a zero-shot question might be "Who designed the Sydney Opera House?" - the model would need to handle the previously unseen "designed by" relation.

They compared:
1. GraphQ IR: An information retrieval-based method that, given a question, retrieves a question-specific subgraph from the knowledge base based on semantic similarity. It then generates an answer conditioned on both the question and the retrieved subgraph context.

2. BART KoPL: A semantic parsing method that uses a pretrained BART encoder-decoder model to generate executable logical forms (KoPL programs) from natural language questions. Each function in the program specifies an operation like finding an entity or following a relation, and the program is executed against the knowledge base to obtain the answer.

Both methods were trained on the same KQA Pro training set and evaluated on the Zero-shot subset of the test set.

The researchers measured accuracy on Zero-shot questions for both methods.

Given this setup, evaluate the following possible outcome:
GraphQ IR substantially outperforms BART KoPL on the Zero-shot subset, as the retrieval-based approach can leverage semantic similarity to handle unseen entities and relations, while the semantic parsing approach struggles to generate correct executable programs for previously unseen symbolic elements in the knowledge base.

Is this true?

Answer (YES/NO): YES